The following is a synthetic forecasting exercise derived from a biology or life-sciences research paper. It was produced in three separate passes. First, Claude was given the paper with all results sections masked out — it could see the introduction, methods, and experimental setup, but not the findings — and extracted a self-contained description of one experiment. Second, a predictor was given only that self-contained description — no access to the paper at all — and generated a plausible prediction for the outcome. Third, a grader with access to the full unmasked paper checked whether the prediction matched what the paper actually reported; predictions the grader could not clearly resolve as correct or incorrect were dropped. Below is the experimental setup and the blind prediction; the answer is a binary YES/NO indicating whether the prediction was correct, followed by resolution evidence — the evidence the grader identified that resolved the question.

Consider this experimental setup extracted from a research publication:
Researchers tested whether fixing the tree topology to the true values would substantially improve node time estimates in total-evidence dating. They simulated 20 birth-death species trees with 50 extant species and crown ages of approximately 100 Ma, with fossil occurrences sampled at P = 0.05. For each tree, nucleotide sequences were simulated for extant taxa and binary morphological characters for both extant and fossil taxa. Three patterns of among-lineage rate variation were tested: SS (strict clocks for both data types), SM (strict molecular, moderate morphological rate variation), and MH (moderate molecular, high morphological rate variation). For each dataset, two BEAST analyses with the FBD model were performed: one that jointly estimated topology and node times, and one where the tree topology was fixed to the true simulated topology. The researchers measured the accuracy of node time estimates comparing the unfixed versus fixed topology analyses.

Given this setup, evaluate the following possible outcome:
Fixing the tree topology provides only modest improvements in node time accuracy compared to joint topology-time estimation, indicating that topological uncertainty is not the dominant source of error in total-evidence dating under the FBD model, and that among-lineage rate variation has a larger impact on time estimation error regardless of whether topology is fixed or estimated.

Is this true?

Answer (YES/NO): NO